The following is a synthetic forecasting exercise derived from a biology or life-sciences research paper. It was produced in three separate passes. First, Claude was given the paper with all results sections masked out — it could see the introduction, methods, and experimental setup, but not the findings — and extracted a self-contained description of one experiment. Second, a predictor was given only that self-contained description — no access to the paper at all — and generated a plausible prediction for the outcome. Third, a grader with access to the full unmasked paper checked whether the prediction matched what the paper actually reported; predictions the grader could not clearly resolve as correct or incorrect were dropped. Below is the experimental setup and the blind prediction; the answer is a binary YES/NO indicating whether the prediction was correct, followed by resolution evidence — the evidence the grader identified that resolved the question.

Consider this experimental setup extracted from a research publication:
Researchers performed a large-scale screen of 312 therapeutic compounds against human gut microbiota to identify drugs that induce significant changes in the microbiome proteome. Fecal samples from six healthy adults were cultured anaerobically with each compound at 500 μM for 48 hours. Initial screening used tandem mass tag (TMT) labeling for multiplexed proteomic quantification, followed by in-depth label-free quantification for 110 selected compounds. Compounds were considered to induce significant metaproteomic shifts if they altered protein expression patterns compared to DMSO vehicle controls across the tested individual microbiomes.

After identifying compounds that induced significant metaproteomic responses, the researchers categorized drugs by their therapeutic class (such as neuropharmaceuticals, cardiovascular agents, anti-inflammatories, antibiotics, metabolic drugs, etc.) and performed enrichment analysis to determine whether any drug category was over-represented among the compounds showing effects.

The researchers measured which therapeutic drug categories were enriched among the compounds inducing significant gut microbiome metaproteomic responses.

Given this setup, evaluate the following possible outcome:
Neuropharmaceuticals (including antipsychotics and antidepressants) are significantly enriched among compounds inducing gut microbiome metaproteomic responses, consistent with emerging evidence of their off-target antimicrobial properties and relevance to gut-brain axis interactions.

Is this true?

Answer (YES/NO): YES